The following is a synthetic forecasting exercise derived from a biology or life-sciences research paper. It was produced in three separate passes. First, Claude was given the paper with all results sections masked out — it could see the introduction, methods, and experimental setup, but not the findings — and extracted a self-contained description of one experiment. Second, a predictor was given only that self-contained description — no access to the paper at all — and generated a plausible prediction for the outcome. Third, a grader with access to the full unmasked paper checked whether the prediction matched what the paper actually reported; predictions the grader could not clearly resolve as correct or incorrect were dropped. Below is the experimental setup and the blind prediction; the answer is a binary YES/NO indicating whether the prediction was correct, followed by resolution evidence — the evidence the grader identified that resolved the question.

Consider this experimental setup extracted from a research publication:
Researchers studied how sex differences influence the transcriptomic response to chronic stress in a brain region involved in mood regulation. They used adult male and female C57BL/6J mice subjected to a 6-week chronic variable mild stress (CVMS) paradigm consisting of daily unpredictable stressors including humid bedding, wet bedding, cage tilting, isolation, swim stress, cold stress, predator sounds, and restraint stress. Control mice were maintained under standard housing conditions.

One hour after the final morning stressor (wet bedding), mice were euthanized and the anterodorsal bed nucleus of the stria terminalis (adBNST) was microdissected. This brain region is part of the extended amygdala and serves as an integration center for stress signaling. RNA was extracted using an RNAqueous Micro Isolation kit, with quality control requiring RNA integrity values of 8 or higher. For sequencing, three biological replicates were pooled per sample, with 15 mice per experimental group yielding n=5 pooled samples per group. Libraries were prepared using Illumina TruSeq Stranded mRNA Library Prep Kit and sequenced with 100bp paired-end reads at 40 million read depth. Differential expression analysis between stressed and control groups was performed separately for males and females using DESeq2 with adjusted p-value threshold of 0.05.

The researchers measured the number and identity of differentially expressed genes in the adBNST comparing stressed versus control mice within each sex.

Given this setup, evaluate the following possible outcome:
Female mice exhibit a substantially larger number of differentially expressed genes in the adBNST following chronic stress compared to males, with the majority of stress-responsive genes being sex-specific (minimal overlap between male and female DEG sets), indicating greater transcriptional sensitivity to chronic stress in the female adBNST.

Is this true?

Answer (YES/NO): NO